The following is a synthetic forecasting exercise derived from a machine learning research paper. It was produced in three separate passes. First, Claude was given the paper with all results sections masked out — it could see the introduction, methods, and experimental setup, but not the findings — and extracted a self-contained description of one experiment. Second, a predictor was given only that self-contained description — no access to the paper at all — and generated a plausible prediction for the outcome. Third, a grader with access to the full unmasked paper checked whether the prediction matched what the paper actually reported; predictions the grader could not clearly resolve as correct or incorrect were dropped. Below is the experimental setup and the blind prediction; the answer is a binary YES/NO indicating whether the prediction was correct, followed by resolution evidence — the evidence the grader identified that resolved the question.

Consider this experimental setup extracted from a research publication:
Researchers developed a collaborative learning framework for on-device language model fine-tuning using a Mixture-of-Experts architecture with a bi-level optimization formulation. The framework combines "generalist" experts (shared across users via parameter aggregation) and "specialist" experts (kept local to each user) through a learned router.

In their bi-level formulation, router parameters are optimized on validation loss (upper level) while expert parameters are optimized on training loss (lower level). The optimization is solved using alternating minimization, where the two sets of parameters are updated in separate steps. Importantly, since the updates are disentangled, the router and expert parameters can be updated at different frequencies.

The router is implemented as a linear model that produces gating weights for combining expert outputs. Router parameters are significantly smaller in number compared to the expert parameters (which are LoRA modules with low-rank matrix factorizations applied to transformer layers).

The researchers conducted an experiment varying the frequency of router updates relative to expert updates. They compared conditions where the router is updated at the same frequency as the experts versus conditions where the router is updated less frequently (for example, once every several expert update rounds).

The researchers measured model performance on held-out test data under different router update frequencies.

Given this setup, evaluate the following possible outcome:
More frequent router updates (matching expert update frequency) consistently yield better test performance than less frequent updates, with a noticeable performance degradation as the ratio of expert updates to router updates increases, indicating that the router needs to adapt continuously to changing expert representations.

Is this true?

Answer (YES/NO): NO